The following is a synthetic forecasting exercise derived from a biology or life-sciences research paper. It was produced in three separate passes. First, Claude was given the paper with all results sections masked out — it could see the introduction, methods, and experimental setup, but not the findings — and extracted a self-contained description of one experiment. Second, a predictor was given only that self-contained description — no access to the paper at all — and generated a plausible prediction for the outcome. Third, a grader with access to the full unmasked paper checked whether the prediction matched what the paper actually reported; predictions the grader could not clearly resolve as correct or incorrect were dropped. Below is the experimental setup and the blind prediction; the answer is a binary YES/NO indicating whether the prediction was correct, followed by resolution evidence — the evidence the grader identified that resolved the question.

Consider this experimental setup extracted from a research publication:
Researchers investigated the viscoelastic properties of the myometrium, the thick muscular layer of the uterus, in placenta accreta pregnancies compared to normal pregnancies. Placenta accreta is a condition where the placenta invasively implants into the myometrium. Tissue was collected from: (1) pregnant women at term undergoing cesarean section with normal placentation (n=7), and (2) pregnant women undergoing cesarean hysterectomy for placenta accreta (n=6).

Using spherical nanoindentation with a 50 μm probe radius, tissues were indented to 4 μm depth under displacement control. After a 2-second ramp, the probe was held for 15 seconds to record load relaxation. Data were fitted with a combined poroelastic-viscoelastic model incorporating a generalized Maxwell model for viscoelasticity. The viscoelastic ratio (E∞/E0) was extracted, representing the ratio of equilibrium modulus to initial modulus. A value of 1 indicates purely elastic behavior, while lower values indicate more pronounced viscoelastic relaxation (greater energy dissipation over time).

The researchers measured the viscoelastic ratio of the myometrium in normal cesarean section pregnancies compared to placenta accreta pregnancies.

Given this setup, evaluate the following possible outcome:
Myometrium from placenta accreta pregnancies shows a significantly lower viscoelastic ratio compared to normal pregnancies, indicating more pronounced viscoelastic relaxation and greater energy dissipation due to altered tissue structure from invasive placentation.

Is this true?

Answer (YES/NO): NO